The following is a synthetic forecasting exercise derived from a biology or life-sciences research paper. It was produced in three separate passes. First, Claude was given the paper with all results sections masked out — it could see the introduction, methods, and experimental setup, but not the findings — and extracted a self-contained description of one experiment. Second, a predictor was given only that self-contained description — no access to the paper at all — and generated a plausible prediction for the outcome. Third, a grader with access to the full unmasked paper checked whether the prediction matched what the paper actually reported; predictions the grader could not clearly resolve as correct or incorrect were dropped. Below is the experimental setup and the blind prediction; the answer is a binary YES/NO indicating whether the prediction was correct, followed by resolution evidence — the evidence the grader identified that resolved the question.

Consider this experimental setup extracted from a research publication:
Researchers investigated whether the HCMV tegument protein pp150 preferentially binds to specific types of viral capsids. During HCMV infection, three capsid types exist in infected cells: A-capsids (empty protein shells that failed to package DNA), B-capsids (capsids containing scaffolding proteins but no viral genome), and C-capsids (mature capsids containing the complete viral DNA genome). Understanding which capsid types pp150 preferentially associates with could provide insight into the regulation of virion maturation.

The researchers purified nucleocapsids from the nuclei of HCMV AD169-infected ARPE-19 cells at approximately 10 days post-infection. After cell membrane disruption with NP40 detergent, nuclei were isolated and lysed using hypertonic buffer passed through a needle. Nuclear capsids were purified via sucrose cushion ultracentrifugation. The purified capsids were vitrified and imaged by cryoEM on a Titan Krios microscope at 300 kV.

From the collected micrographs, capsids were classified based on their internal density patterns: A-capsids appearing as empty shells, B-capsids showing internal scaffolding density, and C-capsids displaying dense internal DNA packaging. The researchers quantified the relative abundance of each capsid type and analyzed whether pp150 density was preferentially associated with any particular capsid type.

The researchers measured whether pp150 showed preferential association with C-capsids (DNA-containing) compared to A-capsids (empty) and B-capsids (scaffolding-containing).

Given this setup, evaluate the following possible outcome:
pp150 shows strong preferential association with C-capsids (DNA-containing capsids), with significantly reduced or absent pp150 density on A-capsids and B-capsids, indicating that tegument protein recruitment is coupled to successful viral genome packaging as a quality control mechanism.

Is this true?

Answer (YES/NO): NO